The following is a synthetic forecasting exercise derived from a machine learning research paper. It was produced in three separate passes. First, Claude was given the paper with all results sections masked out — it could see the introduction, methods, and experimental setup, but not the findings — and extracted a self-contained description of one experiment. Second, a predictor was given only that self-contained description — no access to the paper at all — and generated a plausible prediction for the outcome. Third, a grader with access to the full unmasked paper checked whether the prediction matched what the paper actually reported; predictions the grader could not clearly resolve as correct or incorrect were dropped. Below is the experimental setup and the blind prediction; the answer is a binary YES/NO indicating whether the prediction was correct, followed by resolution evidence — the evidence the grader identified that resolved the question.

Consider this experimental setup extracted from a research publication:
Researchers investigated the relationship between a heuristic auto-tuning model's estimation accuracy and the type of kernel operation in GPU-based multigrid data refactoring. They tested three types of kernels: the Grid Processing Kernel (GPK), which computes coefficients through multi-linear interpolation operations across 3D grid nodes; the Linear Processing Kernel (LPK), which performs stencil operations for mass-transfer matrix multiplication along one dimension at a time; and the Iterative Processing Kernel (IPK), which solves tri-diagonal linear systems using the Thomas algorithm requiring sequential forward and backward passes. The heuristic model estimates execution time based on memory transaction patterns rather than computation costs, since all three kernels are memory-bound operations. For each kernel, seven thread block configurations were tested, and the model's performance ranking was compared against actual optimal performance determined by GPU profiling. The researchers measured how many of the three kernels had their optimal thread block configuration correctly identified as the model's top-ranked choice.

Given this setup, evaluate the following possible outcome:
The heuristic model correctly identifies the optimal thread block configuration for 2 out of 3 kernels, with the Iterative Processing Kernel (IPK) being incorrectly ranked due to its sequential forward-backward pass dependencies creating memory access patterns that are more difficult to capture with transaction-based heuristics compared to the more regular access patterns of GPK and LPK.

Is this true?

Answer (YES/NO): NO